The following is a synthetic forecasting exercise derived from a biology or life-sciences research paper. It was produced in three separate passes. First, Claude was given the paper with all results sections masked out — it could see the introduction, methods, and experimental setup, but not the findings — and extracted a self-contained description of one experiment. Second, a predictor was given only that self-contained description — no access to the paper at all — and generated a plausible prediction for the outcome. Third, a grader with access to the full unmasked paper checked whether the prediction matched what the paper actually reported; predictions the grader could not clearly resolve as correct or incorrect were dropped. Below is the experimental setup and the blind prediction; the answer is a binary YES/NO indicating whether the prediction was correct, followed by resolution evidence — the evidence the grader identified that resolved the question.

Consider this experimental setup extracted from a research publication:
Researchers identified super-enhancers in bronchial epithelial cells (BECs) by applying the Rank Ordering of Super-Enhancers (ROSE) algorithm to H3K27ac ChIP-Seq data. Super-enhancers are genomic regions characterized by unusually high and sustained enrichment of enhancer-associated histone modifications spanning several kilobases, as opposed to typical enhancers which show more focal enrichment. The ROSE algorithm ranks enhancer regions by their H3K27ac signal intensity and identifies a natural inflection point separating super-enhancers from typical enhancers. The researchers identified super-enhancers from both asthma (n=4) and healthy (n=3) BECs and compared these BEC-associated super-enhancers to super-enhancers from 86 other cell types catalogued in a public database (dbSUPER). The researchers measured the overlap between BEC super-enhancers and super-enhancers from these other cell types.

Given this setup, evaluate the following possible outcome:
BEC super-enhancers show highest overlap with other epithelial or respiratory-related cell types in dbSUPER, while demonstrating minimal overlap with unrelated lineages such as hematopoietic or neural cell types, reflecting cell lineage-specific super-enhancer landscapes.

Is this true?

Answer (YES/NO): YES